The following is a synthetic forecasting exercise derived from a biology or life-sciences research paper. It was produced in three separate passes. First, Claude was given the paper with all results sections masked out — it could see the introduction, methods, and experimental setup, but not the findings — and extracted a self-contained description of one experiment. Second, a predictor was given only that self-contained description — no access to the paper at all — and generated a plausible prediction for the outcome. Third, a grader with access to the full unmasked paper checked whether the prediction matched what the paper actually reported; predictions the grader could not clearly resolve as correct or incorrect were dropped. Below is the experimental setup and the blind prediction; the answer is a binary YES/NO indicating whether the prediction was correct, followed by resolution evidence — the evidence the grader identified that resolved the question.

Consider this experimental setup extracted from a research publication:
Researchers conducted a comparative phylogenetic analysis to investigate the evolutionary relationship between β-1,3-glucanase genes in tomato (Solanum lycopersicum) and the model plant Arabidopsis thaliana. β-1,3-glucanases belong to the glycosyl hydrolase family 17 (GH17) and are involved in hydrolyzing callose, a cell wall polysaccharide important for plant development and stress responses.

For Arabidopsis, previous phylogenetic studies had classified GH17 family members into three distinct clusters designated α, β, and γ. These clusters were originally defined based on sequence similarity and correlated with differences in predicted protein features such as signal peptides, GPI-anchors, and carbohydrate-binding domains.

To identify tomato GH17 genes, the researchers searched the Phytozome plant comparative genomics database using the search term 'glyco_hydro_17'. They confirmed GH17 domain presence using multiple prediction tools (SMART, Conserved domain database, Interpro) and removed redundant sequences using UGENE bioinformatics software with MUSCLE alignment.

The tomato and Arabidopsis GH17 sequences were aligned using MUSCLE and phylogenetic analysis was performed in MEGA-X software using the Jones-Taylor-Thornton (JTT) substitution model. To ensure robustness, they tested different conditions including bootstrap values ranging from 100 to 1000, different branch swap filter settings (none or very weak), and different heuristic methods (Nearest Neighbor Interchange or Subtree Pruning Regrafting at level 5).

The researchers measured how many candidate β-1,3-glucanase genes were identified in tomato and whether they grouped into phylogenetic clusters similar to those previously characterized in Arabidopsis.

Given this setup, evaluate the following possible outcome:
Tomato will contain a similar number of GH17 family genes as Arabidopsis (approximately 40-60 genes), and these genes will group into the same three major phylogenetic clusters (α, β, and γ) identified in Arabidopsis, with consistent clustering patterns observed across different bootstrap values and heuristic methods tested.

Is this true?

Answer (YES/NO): NO